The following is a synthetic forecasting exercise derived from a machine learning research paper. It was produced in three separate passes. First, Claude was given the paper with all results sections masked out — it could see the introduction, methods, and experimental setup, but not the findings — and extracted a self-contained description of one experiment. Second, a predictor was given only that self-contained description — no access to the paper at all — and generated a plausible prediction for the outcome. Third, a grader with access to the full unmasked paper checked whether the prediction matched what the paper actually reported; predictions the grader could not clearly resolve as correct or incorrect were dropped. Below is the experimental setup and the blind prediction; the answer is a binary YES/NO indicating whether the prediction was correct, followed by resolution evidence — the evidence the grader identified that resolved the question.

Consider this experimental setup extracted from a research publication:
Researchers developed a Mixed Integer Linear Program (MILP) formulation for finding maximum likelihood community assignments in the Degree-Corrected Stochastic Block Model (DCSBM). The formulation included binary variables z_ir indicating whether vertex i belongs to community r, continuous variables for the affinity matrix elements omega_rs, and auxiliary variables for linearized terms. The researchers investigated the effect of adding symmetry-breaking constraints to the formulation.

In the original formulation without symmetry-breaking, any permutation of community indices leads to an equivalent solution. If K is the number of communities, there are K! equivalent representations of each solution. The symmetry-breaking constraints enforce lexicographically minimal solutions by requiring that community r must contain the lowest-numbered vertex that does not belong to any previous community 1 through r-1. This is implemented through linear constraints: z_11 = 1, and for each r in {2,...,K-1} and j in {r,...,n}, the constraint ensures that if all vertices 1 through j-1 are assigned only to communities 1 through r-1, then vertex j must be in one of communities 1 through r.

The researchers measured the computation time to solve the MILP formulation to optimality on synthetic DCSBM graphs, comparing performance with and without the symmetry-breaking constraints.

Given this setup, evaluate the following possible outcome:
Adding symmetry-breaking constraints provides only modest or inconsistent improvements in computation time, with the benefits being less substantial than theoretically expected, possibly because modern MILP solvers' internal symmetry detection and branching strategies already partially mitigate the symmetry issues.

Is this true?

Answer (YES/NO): NO